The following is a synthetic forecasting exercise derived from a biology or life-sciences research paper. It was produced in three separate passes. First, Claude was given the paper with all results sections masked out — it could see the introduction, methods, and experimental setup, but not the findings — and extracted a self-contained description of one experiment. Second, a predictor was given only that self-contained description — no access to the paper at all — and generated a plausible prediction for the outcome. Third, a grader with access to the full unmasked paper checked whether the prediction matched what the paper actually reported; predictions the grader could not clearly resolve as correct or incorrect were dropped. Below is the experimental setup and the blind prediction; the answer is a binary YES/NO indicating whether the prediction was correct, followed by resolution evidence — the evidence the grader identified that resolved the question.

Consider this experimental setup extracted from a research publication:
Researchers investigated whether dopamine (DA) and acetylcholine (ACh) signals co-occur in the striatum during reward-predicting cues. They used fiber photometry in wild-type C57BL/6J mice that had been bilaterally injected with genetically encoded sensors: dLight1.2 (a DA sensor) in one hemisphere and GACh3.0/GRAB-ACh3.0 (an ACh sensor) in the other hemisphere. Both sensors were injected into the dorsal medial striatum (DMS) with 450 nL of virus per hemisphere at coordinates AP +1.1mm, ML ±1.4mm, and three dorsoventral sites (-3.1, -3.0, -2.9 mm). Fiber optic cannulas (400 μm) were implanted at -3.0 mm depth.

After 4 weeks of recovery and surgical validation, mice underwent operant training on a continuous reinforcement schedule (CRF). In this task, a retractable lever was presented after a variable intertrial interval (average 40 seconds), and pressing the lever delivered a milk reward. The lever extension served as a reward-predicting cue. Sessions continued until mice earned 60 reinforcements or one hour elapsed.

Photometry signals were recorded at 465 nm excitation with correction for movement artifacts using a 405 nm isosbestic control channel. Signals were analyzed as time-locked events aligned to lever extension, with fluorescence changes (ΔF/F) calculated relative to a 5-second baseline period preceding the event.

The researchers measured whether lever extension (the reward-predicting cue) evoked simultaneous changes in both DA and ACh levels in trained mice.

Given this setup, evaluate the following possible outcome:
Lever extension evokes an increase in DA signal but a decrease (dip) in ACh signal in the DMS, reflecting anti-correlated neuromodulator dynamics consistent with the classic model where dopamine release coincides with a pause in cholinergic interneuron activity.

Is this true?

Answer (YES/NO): YES